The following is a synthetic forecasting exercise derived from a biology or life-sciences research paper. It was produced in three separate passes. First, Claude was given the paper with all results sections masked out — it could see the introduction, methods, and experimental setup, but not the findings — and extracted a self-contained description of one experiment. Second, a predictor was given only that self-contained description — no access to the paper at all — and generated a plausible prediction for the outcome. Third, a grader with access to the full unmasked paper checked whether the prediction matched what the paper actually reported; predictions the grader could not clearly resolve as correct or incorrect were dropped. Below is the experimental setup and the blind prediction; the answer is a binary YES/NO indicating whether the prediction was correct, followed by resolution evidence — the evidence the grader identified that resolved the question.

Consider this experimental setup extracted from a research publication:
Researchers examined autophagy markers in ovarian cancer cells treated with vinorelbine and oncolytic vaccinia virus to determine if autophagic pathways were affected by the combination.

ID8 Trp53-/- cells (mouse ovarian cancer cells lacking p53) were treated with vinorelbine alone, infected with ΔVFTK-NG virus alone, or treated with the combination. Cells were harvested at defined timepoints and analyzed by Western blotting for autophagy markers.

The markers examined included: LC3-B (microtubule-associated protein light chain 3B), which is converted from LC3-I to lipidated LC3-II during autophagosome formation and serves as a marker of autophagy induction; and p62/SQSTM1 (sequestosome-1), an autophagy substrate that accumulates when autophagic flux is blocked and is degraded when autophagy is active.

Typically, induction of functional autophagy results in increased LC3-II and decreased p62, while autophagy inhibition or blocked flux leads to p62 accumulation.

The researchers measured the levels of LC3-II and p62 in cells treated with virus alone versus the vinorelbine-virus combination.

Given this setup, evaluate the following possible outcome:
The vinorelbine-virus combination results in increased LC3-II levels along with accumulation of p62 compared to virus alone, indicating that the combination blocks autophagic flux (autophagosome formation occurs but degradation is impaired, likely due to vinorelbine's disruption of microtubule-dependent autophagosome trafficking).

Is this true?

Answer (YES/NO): NO